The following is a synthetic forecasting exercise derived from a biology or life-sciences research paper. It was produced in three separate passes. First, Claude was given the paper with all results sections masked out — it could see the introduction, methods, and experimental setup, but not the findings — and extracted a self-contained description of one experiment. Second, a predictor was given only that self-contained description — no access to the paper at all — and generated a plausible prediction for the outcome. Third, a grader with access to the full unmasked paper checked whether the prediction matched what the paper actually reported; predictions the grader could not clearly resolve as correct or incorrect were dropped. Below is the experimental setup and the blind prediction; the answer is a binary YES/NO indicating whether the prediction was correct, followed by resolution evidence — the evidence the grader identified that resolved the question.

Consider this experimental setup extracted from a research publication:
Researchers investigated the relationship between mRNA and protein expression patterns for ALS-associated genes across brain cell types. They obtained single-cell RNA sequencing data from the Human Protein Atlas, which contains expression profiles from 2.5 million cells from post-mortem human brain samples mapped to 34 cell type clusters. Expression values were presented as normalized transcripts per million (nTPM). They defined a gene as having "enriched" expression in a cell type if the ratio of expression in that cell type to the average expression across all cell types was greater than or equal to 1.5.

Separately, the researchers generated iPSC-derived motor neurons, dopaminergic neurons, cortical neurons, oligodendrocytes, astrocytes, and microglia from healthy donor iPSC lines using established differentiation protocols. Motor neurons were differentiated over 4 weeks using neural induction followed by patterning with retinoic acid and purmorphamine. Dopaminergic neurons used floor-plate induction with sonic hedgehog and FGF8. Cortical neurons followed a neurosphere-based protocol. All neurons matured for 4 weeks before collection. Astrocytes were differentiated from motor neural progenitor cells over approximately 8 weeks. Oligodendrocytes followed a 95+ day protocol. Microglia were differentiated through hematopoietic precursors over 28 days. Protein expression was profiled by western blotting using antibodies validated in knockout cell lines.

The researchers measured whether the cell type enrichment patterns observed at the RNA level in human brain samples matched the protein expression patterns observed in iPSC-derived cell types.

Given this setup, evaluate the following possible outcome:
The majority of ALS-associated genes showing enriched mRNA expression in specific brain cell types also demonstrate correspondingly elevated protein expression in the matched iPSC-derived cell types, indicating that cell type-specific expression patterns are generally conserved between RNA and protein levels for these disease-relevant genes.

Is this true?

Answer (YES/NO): NO